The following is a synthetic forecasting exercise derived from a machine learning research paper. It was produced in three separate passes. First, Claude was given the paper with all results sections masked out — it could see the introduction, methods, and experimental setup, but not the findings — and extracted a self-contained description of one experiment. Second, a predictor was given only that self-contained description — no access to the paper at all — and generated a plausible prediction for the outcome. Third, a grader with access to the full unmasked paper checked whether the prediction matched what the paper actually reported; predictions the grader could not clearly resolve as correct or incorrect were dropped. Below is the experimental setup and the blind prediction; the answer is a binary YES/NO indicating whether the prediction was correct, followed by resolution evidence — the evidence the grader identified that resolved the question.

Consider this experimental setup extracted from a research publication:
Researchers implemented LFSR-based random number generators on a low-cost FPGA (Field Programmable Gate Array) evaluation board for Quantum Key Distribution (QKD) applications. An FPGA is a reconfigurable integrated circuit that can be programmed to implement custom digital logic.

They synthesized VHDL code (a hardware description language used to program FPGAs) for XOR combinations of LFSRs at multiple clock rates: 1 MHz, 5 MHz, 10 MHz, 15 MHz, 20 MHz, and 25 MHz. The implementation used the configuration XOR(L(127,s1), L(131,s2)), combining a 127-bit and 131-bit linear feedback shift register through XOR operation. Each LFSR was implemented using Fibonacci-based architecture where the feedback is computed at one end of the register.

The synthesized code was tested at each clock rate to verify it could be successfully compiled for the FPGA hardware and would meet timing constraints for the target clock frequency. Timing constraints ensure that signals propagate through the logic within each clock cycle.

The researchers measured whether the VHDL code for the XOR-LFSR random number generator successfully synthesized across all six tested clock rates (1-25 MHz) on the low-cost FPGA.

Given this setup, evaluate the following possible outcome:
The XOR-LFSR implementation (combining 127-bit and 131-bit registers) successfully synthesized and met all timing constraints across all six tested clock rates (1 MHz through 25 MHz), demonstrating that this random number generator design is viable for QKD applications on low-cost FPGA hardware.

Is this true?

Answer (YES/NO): YES